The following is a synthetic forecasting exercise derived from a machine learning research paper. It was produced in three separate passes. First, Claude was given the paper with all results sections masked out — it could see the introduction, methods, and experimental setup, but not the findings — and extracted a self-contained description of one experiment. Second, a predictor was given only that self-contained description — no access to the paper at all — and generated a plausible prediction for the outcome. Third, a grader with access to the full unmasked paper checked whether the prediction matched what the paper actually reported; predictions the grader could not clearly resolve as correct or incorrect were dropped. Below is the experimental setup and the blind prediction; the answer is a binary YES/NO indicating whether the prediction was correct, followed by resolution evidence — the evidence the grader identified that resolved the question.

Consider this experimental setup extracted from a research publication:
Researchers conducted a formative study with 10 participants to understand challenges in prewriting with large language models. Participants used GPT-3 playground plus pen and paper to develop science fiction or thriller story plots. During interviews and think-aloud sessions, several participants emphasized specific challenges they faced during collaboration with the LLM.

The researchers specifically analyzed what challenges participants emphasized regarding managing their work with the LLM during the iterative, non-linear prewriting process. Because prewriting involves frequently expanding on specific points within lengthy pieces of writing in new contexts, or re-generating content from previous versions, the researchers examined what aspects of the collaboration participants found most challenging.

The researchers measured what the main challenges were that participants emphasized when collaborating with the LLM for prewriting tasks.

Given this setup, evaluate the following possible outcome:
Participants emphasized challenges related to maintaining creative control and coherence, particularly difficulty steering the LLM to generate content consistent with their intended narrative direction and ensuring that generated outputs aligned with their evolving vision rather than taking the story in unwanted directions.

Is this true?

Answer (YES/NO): NO